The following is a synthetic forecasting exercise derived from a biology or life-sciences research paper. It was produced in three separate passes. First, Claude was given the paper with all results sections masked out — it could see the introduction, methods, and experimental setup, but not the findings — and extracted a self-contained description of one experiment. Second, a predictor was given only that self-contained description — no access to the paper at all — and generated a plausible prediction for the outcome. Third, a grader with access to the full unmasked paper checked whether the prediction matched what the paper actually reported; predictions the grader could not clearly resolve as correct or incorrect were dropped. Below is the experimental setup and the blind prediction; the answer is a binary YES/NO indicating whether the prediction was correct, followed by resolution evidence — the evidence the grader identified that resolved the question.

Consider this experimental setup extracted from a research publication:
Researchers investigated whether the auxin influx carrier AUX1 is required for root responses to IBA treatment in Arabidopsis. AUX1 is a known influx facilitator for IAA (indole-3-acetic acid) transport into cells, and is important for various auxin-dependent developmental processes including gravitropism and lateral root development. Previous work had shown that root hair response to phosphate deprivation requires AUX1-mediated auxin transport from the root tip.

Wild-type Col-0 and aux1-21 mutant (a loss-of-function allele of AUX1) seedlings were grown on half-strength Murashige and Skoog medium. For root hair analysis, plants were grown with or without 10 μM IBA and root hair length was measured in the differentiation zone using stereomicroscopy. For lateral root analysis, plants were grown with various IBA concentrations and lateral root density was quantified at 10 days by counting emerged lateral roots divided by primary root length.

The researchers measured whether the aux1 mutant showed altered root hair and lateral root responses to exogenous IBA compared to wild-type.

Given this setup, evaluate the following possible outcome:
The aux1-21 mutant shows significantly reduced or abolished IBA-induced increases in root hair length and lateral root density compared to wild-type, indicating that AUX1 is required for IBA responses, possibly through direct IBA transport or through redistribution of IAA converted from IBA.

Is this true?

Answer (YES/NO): NO